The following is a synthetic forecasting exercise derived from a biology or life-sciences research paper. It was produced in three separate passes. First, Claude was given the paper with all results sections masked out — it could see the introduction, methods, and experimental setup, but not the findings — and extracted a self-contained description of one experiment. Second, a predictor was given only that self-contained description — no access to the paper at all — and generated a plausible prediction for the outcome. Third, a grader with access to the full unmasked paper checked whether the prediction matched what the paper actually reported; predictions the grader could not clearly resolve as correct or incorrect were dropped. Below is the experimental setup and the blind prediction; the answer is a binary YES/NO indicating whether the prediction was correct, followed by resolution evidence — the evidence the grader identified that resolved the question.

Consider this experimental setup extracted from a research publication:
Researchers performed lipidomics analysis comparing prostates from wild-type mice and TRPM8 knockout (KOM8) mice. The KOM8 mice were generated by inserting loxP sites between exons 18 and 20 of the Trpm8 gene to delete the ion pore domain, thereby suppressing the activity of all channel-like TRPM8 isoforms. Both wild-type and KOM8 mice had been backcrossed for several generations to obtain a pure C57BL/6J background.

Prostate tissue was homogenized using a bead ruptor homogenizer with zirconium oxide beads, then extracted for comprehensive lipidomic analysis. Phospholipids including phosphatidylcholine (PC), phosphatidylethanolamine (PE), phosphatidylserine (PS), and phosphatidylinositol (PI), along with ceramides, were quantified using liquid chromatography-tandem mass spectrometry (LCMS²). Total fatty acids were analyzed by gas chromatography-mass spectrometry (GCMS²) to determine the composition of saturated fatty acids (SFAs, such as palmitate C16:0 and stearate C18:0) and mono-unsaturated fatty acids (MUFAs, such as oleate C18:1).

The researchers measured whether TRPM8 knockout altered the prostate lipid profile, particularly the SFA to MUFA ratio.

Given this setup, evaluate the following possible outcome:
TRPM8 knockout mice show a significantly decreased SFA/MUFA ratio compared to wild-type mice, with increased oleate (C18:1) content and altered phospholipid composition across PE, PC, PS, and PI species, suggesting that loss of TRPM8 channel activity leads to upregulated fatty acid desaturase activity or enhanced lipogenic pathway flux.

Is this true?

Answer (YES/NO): NO